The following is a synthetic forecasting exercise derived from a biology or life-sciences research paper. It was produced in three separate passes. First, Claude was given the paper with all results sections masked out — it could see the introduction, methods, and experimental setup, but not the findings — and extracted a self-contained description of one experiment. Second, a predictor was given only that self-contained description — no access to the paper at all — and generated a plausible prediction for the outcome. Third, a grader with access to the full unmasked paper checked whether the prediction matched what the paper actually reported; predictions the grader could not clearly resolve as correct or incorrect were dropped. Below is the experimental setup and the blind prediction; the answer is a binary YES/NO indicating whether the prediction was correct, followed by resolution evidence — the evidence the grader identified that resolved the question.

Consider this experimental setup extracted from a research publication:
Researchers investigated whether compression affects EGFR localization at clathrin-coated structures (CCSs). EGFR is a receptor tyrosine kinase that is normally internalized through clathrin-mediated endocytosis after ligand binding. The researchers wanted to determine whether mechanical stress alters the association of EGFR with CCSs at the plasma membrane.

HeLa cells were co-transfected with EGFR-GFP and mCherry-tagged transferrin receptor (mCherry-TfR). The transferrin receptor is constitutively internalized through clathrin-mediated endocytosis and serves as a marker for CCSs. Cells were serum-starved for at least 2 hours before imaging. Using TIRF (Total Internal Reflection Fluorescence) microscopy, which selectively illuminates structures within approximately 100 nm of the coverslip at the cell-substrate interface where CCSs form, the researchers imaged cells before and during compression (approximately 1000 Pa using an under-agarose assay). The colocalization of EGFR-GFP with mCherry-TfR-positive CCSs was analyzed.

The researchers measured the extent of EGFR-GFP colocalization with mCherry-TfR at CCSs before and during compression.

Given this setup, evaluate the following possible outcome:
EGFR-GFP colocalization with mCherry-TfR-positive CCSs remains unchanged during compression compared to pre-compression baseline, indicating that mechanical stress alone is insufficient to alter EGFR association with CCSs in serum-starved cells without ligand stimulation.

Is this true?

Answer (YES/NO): NO